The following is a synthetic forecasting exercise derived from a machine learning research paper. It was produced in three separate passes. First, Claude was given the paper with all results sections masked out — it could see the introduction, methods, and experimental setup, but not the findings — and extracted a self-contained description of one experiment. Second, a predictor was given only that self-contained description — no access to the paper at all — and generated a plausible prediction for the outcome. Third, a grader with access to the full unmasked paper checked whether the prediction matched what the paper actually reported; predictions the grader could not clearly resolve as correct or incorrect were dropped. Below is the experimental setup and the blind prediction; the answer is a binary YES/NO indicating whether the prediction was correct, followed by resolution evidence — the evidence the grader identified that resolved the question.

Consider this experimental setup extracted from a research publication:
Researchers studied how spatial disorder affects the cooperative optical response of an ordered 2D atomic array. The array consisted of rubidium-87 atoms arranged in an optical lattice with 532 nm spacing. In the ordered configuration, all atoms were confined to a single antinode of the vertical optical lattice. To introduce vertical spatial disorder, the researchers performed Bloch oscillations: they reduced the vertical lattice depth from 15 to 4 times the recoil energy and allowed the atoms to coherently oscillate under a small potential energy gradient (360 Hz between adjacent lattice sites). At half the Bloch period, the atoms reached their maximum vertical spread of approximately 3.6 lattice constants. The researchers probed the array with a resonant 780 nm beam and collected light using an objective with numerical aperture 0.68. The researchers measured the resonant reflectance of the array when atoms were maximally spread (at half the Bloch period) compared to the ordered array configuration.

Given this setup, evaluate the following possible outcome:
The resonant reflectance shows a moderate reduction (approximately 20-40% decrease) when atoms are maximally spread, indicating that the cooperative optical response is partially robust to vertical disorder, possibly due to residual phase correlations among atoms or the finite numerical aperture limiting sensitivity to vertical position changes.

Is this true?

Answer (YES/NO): NO